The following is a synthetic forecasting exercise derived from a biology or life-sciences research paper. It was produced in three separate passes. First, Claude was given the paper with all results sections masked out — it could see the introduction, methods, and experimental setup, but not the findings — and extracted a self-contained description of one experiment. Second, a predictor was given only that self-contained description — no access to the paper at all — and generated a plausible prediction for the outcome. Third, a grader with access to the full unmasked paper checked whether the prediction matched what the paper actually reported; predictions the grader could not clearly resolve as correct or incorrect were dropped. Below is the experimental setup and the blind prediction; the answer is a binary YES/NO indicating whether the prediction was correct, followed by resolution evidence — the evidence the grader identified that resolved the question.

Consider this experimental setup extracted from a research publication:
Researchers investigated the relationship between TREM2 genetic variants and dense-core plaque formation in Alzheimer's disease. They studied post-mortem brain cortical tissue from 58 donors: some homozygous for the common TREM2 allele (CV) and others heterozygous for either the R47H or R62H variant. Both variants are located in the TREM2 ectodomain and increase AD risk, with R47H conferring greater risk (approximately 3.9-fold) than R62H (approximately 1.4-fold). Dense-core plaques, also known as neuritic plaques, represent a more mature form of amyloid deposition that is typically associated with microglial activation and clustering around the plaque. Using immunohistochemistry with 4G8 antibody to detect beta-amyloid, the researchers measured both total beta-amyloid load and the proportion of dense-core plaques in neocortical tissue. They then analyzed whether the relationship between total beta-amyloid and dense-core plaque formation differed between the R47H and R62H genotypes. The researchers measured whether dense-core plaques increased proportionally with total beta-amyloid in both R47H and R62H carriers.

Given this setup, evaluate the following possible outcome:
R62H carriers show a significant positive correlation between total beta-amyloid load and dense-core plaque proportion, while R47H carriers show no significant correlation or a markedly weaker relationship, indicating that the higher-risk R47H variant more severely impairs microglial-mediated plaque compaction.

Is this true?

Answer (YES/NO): YES